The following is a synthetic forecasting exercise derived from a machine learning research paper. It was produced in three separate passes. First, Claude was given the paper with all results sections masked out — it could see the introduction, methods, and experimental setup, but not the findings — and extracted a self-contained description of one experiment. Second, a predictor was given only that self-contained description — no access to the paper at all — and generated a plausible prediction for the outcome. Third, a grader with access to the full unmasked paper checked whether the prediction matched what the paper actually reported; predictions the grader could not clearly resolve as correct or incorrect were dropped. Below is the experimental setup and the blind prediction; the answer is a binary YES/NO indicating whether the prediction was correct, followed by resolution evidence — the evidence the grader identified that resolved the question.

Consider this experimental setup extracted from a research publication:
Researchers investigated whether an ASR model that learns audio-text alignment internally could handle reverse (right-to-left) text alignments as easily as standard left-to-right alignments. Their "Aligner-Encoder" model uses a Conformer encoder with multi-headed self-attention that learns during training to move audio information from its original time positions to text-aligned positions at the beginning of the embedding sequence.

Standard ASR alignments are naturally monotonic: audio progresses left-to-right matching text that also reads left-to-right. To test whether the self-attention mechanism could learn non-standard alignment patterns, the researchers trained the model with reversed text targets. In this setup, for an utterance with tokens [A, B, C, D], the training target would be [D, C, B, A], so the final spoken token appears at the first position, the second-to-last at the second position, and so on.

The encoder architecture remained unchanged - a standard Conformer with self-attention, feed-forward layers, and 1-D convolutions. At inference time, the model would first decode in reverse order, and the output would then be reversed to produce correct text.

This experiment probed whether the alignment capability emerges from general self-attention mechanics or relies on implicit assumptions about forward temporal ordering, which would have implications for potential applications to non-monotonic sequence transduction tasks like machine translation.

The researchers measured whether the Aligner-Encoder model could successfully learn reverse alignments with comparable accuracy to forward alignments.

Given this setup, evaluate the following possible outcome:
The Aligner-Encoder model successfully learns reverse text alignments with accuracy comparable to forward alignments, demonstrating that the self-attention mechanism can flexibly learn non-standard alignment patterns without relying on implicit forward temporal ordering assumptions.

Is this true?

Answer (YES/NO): YES